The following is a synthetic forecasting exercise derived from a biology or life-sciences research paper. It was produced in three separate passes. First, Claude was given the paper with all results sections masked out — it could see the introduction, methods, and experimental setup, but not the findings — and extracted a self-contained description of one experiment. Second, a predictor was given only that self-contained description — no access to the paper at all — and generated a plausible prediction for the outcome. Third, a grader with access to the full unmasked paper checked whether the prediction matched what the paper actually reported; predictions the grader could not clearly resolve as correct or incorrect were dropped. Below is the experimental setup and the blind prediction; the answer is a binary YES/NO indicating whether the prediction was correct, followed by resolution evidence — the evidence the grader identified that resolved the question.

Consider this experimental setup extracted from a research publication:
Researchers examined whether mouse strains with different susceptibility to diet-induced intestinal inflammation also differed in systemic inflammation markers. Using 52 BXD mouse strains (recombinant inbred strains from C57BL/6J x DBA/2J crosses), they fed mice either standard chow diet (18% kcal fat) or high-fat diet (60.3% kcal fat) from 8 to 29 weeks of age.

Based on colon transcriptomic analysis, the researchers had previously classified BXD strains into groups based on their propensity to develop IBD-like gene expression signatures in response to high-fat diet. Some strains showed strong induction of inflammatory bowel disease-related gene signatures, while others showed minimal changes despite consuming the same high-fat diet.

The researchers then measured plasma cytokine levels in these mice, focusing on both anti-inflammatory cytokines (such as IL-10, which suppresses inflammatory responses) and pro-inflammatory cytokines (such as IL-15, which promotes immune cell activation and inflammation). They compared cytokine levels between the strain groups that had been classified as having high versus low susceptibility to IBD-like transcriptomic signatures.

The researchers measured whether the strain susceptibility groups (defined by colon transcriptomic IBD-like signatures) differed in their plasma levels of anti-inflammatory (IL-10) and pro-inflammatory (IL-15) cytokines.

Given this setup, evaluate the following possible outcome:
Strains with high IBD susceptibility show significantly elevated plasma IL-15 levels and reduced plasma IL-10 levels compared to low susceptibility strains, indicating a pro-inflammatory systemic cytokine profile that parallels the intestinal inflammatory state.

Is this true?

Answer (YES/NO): YES